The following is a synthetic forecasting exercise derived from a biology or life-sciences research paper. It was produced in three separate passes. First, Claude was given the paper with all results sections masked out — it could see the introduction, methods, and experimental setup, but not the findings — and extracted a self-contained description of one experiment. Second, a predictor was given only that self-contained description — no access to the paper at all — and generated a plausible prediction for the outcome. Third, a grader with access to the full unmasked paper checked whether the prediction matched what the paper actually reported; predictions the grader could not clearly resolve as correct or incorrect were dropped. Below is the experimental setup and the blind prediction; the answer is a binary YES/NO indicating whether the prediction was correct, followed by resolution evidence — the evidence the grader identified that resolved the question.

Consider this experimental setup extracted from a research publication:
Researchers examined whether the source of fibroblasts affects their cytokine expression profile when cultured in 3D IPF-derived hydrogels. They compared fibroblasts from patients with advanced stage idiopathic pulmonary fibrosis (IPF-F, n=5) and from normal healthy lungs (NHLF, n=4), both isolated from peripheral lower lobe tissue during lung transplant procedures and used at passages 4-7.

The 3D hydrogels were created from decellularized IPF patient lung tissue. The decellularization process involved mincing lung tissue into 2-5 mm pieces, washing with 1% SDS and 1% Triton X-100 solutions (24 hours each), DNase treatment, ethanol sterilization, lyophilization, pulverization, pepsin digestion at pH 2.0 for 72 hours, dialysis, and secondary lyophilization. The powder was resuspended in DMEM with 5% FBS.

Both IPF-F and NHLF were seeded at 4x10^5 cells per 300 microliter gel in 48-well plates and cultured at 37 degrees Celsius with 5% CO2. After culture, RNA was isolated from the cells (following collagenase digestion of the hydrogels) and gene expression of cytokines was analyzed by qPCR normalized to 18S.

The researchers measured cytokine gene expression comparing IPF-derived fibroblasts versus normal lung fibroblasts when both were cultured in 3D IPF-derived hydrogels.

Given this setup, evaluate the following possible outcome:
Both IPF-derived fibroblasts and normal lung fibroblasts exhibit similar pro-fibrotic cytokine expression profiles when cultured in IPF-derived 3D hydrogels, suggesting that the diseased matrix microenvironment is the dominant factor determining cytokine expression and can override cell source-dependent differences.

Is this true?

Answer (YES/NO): NO